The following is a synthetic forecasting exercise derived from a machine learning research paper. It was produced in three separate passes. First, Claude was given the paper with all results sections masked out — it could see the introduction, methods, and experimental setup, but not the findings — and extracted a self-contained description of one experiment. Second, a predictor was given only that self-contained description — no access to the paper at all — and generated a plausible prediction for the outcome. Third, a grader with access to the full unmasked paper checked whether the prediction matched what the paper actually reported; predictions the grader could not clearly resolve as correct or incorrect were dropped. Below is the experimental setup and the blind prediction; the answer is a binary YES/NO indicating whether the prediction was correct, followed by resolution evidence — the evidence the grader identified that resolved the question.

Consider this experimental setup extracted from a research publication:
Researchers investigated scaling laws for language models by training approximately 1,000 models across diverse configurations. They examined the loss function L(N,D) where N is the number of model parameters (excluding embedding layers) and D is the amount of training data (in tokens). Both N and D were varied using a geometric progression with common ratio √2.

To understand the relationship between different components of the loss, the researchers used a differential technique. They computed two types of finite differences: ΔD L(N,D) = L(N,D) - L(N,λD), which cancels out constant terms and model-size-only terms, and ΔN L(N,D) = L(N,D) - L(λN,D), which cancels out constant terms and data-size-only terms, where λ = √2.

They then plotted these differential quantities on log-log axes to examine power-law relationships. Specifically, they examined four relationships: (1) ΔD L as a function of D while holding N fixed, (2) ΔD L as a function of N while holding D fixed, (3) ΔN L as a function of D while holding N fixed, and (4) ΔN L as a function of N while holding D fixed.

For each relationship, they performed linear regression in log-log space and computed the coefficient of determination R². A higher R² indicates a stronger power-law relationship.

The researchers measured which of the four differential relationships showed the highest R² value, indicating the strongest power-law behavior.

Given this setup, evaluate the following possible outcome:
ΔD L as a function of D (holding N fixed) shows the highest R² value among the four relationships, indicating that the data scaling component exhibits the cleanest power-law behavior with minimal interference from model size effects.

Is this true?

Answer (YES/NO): YES